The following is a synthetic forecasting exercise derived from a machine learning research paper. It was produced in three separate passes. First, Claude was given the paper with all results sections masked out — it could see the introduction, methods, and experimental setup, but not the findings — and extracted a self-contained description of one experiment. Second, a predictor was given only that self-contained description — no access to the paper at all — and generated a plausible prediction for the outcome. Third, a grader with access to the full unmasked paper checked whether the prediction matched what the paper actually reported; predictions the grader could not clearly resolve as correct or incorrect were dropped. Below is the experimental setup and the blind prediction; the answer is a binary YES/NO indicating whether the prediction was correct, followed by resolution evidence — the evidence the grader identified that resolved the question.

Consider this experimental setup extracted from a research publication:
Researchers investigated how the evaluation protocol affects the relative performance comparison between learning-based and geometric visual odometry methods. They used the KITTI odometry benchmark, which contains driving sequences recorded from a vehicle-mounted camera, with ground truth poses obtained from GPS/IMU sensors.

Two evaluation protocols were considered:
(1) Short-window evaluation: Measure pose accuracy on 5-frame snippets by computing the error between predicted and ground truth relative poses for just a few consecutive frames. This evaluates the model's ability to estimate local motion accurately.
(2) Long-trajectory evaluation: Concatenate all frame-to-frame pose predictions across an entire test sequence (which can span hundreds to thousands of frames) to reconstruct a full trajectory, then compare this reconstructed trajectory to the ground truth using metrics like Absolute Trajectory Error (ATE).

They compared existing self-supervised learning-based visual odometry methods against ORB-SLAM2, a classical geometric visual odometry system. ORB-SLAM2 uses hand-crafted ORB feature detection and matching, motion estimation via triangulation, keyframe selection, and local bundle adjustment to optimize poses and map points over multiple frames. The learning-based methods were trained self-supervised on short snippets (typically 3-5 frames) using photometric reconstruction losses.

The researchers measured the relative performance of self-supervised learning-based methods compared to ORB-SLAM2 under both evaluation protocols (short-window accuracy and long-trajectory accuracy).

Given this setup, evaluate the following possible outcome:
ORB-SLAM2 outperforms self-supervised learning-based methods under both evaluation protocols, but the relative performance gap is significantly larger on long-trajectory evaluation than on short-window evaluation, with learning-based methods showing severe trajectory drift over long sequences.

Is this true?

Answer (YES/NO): NO